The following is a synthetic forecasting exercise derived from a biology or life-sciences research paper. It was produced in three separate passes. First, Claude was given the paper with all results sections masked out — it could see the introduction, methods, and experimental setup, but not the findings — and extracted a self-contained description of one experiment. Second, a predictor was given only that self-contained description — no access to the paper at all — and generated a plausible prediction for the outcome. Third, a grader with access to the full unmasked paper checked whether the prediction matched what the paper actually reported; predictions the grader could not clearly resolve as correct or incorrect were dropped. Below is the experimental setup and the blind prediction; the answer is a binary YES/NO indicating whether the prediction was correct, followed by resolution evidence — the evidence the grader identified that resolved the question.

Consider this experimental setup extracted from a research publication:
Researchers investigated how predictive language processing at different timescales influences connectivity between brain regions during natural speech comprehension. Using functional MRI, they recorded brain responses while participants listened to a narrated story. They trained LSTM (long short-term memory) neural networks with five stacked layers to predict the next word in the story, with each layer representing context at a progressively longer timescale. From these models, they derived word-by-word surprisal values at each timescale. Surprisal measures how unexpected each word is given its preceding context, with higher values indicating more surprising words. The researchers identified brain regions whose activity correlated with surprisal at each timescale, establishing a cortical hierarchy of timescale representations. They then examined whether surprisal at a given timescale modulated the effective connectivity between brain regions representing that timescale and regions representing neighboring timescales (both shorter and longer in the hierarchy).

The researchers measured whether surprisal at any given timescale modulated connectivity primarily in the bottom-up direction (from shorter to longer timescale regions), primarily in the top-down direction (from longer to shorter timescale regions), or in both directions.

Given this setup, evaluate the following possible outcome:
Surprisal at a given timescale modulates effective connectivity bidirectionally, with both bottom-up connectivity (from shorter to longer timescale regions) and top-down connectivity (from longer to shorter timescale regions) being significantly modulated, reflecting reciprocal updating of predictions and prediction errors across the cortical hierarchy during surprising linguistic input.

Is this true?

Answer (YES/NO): YES